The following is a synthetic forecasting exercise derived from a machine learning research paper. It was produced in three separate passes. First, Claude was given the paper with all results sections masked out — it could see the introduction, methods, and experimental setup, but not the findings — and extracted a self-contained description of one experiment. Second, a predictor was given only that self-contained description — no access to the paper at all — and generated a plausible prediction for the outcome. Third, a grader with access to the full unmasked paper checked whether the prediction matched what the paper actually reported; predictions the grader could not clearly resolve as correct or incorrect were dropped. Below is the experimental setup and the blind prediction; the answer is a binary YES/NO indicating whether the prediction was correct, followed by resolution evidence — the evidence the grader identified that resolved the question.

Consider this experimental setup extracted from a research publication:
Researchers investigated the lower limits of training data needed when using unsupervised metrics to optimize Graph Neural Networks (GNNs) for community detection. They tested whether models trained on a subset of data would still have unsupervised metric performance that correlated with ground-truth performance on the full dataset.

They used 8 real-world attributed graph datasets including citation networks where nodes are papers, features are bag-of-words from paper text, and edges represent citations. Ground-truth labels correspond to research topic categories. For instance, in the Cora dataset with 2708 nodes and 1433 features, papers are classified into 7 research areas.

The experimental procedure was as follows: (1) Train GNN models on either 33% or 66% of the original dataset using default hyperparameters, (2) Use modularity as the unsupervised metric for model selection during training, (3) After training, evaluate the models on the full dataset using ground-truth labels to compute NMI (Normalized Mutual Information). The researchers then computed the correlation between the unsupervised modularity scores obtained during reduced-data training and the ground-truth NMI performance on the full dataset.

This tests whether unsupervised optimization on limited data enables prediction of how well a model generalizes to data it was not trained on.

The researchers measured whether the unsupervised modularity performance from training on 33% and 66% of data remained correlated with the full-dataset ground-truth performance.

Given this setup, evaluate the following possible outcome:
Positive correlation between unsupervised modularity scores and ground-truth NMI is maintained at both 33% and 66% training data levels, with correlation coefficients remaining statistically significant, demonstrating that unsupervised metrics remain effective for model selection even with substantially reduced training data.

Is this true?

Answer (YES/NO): YES